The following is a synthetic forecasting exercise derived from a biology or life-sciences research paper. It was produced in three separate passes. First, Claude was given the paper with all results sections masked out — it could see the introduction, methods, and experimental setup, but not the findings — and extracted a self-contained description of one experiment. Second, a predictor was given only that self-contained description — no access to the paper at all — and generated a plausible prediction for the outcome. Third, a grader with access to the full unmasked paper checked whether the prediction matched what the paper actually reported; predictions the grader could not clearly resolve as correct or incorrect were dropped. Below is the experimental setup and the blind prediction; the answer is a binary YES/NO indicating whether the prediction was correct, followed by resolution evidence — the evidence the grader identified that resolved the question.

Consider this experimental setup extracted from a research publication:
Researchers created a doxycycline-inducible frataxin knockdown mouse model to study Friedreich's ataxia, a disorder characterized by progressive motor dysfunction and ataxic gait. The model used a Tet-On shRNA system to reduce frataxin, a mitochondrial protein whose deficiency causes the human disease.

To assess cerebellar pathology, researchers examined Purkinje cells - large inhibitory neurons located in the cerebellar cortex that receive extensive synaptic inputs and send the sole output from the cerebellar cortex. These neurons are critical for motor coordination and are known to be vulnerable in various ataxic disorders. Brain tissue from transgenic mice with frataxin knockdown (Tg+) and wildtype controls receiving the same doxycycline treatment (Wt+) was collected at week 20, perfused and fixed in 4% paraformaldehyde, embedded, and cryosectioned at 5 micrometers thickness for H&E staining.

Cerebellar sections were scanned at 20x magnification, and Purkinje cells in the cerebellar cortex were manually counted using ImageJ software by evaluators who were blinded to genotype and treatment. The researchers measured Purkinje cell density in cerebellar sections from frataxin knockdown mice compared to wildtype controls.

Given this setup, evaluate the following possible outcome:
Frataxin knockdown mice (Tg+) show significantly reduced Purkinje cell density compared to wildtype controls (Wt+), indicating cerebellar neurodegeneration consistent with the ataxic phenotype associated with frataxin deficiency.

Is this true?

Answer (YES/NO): NO